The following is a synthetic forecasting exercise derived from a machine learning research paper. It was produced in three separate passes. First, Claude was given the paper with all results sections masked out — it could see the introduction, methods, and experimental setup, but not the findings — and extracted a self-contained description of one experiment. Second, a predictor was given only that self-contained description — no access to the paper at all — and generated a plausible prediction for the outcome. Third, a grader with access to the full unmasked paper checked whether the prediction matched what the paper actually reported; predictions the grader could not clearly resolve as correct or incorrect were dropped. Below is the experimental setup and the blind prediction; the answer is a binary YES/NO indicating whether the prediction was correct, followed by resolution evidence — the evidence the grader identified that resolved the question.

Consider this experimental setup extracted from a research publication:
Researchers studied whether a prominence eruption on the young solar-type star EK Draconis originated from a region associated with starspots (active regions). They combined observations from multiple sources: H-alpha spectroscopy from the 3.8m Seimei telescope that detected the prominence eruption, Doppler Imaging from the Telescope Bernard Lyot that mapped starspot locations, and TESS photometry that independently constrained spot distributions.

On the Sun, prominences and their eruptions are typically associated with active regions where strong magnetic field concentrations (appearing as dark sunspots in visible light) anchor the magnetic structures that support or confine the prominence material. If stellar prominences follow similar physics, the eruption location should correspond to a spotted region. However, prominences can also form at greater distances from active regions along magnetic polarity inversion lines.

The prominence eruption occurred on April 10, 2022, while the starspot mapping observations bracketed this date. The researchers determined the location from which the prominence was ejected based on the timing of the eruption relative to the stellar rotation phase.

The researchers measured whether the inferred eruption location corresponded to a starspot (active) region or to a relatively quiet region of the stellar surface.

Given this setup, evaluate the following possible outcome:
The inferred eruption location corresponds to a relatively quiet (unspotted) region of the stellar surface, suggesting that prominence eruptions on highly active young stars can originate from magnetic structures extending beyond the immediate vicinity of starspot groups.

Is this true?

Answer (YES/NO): NO